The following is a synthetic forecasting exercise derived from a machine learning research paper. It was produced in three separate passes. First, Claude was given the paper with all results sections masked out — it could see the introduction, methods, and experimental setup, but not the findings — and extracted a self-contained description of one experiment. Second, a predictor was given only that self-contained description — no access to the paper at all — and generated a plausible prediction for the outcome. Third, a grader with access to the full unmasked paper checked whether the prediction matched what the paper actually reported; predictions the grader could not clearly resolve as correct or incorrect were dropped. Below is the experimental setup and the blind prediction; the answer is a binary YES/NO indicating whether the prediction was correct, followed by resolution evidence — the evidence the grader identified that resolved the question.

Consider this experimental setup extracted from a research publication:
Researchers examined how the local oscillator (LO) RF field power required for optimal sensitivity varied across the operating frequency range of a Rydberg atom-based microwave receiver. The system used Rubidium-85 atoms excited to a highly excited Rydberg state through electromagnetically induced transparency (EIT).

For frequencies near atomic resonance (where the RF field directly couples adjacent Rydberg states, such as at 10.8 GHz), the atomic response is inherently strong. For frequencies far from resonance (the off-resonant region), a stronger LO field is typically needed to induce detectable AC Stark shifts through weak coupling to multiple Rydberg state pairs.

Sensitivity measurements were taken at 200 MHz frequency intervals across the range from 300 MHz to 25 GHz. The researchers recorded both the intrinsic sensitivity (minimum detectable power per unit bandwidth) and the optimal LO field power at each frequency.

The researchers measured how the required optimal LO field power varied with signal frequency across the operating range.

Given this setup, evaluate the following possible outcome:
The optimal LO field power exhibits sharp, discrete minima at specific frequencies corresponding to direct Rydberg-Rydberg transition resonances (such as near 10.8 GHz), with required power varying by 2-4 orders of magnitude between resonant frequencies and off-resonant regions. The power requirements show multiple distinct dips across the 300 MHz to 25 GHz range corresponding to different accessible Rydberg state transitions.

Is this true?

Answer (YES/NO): YES